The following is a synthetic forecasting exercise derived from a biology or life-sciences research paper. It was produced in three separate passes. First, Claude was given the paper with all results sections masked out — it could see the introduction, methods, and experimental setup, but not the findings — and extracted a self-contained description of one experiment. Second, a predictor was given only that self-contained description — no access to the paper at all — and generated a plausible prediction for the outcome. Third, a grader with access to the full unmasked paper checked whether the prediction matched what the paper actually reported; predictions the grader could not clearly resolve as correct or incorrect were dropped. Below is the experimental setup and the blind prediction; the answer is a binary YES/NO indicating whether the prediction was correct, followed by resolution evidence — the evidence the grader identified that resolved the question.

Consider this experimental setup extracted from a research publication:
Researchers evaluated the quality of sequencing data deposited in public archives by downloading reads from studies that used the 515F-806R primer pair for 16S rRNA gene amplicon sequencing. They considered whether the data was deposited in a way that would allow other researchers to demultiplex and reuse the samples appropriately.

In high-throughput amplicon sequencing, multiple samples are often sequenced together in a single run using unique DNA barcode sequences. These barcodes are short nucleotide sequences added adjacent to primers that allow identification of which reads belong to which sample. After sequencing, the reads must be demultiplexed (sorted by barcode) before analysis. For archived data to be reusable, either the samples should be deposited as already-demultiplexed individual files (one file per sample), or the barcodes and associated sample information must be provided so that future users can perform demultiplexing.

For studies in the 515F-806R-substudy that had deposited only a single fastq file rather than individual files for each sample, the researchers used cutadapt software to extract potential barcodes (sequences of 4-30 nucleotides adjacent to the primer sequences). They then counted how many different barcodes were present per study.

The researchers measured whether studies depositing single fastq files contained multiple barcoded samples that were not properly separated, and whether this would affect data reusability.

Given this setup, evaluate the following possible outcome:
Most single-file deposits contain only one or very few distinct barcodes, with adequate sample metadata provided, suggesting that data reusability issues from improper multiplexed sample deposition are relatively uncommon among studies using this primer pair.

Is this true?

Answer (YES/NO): NO